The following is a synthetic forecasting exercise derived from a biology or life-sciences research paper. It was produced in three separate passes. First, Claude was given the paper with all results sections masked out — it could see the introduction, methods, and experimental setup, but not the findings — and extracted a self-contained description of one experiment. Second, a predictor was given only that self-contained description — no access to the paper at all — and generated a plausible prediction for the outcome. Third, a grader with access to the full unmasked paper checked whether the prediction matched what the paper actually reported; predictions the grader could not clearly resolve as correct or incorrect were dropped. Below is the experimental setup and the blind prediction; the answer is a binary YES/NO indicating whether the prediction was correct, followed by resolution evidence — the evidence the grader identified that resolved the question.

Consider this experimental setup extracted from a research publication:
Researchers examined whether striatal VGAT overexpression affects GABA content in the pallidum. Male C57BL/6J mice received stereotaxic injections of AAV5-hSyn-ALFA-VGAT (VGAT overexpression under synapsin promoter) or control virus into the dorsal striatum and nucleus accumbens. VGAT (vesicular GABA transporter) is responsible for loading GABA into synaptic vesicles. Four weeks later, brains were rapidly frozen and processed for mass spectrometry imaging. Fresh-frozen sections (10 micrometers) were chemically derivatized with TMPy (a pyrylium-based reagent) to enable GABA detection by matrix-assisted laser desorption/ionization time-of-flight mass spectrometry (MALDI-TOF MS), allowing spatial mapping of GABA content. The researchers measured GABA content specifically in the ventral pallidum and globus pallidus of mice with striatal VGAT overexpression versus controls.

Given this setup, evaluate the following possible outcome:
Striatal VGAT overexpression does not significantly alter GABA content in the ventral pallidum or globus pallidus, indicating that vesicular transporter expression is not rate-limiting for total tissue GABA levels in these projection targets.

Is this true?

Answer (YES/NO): NO